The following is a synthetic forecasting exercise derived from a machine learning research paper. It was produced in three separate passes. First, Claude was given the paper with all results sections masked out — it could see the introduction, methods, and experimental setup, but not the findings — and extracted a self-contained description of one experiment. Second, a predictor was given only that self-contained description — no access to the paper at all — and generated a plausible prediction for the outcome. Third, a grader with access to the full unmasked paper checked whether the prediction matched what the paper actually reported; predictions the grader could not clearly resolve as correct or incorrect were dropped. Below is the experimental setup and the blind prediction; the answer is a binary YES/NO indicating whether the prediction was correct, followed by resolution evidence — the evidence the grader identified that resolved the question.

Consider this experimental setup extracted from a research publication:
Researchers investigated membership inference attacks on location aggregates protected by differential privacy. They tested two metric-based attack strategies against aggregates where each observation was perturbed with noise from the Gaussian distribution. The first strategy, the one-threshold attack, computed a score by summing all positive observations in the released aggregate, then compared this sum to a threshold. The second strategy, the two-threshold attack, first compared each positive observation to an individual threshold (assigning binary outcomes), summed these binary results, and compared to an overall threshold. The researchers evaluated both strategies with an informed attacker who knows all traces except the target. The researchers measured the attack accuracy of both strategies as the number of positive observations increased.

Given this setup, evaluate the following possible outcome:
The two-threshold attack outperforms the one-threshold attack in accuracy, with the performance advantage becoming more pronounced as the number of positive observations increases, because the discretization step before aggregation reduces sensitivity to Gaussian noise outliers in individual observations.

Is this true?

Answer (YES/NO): NO